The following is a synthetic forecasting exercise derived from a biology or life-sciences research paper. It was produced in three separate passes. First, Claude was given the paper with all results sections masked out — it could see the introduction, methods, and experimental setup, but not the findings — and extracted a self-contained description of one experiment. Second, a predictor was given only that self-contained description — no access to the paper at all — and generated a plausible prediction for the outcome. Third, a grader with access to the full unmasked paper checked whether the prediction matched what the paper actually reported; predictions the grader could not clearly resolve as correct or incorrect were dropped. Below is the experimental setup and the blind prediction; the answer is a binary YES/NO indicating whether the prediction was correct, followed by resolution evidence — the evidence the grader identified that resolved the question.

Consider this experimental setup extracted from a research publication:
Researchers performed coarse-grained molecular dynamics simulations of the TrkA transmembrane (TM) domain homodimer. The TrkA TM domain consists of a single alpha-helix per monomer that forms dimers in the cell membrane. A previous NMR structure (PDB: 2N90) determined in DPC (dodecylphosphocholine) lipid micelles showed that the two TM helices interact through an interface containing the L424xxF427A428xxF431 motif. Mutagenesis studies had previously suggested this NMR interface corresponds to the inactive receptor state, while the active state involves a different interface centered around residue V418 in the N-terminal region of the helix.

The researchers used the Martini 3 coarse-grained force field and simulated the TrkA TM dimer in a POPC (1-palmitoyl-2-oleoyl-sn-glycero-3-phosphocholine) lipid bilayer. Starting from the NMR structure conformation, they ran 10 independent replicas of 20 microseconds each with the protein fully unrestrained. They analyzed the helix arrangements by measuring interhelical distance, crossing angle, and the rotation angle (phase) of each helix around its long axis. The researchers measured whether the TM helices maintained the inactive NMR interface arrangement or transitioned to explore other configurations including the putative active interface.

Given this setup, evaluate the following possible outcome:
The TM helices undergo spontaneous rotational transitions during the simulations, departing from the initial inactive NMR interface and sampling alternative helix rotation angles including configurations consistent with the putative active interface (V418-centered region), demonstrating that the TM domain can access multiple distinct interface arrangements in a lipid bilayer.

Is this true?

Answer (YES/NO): YES